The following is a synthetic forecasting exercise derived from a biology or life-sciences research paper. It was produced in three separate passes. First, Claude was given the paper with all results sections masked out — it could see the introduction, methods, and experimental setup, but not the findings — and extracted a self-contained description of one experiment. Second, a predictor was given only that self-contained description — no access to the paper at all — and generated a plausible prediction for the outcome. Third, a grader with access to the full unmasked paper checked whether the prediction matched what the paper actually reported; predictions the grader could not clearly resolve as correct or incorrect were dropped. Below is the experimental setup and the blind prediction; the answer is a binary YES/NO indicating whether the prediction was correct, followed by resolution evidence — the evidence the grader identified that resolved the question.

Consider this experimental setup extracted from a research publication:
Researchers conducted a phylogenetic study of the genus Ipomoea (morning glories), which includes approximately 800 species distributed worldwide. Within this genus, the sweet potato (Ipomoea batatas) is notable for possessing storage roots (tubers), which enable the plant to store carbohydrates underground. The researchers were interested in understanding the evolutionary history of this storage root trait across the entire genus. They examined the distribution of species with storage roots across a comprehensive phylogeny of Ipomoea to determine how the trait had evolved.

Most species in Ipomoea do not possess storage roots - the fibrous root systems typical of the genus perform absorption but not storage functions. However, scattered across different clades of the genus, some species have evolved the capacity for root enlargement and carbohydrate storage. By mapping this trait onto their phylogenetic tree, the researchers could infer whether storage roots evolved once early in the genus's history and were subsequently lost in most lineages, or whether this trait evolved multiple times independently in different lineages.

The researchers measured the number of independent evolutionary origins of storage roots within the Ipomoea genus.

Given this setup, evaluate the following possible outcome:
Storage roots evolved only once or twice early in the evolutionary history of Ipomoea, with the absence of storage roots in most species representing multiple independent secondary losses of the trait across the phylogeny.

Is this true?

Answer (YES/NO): NO